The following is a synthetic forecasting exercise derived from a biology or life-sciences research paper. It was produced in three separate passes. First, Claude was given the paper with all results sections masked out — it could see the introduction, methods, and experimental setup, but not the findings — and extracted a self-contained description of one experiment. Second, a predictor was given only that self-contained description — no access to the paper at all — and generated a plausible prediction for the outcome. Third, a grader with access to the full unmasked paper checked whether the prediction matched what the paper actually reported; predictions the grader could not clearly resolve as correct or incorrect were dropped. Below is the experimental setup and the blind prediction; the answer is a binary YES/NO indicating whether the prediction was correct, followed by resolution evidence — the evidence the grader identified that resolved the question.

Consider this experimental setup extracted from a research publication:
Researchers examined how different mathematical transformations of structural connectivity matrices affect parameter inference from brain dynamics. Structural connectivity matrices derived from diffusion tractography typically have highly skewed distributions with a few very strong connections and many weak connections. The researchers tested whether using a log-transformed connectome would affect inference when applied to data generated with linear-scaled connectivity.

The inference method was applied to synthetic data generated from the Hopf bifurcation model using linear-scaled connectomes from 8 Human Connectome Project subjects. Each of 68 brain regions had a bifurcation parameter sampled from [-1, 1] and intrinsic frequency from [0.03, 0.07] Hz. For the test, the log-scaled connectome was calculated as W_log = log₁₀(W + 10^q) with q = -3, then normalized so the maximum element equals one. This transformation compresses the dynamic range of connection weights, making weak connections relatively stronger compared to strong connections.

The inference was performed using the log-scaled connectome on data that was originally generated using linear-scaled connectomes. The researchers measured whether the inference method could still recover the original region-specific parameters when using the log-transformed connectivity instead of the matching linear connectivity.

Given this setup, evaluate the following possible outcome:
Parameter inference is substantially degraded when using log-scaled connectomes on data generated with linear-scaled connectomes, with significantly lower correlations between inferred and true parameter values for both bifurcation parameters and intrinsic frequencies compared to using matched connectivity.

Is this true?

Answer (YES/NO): NO